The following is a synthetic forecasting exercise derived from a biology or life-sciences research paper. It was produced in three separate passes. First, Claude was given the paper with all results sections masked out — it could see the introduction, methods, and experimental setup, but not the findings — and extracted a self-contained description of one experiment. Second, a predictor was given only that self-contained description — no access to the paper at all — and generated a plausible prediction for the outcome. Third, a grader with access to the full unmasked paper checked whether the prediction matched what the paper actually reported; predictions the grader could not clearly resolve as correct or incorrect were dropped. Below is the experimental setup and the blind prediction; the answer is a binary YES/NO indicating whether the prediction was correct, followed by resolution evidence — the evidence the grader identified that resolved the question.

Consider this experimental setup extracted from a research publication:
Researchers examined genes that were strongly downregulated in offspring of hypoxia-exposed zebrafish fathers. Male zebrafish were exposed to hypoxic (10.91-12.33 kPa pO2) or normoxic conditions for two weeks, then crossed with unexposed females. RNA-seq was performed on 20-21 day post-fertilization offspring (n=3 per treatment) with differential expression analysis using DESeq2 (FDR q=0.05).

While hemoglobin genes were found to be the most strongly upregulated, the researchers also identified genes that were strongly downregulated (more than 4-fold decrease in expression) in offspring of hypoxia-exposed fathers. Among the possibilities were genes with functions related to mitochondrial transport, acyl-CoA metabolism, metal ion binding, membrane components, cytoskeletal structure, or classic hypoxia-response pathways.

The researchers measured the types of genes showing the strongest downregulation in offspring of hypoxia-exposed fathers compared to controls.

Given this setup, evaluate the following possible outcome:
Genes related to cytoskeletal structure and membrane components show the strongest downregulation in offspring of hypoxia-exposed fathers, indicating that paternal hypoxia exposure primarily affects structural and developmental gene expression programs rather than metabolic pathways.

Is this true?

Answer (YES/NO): NO